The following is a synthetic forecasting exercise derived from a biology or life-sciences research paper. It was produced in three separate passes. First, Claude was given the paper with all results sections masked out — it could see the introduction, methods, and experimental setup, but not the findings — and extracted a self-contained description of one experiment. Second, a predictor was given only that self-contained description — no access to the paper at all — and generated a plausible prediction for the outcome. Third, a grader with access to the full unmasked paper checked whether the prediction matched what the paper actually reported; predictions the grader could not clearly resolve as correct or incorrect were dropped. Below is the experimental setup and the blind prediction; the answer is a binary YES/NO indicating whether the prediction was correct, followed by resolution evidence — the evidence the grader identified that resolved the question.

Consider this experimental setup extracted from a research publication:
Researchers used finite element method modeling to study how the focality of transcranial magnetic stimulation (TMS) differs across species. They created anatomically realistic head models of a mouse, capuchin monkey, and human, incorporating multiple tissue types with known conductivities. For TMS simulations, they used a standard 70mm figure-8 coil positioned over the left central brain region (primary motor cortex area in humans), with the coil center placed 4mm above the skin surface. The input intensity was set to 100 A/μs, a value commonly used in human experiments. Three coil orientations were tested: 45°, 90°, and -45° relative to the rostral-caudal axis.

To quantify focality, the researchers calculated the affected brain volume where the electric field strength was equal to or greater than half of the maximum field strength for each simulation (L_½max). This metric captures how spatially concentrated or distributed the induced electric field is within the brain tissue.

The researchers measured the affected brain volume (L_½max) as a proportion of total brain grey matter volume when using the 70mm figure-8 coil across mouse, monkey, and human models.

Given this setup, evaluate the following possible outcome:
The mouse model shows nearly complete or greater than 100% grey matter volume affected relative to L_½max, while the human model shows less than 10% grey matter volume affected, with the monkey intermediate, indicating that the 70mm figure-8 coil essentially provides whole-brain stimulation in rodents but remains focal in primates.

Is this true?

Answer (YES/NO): NO